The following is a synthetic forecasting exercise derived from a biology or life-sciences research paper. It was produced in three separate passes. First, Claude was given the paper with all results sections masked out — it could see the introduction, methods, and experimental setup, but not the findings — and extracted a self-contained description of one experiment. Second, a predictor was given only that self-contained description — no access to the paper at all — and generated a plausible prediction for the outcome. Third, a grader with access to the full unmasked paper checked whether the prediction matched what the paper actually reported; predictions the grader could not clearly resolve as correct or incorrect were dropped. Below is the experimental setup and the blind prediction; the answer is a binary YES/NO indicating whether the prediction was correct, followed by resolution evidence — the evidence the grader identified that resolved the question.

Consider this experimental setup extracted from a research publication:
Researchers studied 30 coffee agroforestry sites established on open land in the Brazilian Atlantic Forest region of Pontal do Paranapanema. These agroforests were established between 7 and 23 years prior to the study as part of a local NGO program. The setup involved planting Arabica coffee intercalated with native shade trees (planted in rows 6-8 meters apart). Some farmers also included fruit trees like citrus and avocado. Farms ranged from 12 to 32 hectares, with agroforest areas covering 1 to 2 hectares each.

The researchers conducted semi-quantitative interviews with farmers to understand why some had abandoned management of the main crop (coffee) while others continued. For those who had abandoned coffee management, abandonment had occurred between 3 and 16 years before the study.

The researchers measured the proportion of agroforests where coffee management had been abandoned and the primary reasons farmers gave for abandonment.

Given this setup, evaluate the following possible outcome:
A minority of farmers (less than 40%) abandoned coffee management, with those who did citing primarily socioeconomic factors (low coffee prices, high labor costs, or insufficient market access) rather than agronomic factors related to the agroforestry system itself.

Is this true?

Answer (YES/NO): NO